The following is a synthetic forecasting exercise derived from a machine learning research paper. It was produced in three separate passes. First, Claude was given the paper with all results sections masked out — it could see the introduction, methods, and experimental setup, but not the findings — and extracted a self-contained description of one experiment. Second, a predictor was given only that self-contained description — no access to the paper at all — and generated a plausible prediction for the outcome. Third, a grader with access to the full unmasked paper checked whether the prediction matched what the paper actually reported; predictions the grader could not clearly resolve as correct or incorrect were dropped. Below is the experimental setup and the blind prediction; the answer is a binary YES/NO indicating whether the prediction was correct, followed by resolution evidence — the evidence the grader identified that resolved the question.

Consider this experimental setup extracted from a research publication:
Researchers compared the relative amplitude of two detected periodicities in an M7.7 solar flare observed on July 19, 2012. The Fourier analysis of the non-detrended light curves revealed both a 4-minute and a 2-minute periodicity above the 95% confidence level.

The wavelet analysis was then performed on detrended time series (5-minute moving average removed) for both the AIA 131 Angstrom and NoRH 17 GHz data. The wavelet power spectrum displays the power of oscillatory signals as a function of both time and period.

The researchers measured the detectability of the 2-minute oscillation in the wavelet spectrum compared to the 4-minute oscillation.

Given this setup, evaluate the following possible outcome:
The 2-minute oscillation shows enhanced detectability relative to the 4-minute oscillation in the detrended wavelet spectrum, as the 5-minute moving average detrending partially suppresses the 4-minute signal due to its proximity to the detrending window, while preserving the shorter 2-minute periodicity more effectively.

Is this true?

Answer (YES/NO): NO